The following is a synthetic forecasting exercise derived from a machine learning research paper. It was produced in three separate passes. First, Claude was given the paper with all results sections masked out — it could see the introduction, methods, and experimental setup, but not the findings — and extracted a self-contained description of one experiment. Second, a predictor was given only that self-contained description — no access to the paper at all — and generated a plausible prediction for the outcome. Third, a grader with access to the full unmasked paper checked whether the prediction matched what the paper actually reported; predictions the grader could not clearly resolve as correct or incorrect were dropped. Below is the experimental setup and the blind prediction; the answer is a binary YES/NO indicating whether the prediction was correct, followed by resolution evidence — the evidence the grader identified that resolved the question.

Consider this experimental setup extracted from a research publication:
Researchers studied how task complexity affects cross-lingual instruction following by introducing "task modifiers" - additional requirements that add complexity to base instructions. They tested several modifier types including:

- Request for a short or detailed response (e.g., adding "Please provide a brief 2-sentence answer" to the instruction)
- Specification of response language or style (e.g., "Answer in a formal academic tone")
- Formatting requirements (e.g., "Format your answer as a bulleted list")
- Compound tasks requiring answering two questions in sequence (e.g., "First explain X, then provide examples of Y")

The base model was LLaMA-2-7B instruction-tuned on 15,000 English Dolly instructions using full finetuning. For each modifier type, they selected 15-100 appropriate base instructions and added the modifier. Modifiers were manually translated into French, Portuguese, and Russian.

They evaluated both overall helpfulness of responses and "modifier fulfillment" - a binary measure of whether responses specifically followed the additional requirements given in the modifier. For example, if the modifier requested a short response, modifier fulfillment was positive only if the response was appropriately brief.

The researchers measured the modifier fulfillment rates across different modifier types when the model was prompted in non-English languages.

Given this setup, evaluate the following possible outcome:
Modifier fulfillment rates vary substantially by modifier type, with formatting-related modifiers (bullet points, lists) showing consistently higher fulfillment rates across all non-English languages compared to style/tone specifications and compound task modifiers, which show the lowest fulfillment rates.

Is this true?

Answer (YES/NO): NO